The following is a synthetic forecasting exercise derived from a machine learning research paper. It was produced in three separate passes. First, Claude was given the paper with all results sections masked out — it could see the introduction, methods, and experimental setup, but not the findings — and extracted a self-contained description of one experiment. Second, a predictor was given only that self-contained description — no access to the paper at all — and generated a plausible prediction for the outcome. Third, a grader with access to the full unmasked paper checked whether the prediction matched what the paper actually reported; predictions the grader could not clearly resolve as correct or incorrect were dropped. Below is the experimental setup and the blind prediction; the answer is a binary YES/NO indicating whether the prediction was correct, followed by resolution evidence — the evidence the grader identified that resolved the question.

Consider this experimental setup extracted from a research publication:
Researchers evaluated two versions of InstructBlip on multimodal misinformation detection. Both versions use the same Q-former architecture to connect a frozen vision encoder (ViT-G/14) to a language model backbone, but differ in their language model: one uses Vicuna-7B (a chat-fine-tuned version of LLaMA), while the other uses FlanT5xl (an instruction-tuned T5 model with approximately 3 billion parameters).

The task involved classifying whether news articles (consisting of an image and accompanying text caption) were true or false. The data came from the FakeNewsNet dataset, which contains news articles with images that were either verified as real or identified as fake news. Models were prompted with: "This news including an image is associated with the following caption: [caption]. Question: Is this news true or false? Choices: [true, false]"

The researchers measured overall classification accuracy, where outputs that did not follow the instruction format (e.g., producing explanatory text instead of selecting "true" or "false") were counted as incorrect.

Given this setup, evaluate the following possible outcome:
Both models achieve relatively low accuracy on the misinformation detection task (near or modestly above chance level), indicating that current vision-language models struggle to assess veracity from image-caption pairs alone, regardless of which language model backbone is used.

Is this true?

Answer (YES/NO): NO